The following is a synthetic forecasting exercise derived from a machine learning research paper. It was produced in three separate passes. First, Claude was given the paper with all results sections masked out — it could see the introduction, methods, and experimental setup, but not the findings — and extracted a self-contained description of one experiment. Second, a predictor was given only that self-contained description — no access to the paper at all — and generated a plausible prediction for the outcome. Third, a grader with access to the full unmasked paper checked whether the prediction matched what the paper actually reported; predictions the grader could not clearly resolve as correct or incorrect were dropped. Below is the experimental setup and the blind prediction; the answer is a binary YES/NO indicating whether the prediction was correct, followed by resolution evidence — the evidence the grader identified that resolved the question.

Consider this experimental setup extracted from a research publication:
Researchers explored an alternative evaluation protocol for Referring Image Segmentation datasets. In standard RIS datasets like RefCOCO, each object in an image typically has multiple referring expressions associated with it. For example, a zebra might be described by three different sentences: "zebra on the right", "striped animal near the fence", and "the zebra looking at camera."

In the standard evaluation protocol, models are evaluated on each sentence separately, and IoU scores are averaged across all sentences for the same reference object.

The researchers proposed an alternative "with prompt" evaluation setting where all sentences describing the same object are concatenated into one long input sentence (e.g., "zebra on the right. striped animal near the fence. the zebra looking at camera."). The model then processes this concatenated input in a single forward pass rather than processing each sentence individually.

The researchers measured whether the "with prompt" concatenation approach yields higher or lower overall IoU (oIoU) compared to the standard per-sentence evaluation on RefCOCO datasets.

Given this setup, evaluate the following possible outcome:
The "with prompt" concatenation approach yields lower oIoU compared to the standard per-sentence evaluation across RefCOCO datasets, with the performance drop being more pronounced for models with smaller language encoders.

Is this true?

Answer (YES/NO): NO